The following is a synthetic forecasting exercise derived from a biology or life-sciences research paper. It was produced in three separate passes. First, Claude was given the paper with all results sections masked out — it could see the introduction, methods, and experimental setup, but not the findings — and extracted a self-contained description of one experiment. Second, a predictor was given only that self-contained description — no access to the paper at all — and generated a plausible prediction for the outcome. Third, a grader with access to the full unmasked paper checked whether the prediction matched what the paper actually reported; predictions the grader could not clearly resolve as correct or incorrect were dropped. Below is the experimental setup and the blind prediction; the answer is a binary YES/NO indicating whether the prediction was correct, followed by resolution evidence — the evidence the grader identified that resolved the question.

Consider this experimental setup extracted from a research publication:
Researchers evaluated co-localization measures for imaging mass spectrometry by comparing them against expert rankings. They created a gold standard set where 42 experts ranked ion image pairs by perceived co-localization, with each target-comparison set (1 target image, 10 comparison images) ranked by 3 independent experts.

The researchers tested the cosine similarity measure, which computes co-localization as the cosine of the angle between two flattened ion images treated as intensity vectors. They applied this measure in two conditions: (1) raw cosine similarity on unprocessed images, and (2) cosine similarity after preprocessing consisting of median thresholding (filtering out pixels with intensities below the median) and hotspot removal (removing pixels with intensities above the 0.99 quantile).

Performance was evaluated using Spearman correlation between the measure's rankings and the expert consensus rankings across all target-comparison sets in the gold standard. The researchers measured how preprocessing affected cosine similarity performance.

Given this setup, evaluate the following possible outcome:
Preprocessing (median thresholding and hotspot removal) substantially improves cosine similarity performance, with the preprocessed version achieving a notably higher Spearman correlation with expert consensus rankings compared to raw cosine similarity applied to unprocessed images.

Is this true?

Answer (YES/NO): NO